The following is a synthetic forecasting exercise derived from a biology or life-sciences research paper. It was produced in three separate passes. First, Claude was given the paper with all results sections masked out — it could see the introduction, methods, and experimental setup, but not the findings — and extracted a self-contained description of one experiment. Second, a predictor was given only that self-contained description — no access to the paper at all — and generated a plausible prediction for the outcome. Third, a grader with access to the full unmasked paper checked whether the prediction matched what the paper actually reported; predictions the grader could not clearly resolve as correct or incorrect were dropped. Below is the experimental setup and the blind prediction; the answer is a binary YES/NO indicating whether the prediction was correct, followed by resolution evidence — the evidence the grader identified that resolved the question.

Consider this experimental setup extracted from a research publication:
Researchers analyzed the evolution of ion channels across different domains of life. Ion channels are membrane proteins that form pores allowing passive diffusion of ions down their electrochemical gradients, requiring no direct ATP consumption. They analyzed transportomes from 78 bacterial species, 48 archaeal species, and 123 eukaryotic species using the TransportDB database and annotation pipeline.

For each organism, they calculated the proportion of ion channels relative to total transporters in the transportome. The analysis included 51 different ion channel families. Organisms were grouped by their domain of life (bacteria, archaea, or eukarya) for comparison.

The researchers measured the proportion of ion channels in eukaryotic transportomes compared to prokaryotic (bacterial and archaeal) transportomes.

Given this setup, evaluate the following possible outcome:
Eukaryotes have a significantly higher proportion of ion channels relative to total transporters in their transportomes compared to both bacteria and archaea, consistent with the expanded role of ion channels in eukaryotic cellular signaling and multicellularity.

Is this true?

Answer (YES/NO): NO